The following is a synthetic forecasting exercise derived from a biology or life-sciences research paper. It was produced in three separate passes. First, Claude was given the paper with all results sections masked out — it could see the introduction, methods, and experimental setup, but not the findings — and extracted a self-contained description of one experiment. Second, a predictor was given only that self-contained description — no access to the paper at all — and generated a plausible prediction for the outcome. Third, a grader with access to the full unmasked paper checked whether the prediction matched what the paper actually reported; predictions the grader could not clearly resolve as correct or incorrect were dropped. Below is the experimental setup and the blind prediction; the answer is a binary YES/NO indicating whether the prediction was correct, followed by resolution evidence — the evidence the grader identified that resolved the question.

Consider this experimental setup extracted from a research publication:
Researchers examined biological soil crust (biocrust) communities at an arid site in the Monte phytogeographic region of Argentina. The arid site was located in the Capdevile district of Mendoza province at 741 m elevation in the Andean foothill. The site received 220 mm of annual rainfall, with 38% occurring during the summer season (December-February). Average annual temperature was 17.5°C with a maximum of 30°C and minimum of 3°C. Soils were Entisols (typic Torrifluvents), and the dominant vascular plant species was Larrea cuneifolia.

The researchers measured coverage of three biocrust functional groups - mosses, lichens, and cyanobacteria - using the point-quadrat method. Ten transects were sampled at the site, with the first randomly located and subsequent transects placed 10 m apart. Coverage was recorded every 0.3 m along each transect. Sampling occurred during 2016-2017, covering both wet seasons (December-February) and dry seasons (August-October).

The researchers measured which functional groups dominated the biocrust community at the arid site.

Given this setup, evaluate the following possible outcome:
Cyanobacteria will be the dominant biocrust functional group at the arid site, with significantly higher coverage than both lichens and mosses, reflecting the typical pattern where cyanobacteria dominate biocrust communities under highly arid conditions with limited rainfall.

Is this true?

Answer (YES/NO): NO